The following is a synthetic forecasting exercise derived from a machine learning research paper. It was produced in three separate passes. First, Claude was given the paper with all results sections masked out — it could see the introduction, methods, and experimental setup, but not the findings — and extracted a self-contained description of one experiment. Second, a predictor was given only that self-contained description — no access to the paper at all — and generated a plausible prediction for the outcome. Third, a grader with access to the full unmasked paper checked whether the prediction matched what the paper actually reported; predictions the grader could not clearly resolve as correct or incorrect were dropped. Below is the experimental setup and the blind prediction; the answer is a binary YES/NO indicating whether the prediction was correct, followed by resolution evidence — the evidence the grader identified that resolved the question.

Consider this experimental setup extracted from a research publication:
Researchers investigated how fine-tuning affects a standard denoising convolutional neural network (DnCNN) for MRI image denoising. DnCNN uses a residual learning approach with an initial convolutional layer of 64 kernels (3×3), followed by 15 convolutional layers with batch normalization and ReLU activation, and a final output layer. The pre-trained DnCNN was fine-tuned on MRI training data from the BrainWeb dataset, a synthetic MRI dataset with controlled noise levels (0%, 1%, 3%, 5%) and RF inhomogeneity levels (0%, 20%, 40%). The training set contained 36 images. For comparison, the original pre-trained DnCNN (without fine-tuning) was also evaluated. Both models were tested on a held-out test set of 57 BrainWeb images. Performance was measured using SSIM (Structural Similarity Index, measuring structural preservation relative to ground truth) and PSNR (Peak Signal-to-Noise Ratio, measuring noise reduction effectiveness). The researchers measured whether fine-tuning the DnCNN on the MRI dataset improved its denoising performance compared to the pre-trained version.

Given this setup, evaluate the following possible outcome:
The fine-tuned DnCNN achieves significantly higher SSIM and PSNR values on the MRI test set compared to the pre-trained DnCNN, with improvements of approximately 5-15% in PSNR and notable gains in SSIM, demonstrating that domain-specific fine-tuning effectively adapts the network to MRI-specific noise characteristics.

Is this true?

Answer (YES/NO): NO